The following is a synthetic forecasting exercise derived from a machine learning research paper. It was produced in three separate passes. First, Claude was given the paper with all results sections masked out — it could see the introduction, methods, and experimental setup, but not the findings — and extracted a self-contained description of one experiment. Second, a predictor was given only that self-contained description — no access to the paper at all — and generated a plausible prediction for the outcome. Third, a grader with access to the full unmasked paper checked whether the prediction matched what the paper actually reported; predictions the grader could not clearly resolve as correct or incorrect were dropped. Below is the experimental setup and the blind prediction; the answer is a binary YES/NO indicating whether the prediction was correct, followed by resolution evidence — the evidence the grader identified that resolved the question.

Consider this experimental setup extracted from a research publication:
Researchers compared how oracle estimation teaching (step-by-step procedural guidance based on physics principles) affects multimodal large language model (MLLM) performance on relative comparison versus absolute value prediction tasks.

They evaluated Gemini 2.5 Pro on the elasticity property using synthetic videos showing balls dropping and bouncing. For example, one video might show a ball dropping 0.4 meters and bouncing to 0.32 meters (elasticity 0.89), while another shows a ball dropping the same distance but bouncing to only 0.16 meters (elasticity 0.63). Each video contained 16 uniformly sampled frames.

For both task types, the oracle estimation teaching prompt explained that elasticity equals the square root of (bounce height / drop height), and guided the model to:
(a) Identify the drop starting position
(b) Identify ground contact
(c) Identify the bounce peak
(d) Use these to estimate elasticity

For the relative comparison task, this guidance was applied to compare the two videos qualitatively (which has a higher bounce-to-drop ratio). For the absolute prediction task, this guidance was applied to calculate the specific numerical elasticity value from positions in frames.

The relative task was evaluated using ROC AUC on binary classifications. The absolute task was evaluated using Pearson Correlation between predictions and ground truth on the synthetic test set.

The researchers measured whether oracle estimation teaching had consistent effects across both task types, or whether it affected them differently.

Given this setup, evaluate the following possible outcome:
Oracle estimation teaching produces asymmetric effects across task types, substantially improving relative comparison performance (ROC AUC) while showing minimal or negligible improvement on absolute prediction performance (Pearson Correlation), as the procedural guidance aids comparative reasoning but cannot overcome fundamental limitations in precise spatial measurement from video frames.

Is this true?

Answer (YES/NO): NO